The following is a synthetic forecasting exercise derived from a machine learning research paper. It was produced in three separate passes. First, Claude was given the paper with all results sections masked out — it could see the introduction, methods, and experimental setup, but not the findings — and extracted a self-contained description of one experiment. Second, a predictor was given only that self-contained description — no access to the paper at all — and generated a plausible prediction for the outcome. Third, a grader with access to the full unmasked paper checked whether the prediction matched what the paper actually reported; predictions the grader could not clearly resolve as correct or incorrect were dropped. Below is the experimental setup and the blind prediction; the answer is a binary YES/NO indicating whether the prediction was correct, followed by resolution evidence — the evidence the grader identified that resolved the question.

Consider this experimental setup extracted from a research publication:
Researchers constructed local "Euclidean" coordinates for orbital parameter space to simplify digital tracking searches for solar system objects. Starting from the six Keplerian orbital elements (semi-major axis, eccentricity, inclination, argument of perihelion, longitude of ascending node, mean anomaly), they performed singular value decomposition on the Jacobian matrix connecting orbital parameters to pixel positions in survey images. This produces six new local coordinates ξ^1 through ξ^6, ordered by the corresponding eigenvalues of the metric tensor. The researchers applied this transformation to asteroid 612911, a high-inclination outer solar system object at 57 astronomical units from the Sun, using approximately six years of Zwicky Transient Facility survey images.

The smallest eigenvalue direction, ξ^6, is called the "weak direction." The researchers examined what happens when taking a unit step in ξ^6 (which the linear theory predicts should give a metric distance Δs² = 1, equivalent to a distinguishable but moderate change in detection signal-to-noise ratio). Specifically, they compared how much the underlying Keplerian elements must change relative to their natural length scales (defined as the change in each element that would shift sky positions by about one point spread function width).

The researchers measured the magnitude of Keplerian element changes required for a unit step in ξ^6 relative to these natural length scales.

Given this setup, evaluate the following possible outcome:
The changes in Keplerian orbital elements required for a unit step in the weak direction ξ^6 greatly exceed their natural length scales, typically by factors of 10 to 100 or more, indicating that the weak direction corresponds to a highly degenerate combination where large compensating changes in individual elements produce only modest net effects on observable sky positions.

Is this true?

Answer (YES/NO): NO